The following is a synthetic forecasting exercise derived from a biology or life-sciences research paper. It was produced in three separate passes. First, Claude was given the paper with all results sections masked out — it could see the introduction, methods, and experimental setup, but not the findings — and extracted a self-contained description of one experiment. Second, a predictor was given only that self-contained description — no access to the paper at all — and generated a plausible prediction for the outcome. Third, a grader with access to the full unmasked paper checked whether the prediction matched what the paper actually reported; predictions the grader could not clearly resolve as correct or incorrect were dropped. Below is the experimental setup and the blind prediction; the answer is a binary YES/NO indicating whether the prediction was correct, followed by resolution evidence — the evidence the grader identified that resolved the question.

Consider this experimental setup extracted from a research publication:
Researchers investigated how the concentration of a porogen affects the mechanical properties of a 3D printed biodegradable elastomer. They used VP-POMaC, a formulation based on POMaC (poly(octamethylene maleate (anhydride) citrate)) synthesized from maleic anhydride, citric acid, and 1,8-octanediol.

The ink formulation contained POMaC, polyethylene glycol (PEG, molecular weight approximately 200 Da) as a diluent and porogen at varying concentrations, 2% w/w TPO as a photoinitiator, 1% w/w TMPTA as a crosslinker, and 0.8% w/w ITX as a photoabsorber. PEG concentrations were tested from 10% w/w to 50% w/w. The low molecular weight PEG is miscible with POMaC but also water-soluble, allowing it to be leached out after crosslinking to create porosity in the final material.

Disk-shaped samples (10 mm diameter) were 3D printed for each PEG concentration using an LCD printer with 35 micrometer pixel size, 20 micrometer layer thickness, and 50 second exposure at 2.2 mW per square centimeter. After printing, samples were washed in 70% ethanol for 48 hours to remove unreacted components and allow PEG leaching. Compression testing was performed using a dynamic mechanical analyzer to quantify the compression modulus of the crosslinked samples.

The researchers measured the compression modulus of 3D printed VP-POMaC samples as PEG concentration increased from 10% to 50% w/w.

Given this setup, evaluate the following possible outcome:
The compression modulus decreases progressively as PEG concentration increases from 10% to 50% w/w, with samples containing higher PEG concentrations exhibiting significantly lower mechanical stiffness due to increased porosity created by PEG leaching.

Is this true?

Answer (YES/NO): NO